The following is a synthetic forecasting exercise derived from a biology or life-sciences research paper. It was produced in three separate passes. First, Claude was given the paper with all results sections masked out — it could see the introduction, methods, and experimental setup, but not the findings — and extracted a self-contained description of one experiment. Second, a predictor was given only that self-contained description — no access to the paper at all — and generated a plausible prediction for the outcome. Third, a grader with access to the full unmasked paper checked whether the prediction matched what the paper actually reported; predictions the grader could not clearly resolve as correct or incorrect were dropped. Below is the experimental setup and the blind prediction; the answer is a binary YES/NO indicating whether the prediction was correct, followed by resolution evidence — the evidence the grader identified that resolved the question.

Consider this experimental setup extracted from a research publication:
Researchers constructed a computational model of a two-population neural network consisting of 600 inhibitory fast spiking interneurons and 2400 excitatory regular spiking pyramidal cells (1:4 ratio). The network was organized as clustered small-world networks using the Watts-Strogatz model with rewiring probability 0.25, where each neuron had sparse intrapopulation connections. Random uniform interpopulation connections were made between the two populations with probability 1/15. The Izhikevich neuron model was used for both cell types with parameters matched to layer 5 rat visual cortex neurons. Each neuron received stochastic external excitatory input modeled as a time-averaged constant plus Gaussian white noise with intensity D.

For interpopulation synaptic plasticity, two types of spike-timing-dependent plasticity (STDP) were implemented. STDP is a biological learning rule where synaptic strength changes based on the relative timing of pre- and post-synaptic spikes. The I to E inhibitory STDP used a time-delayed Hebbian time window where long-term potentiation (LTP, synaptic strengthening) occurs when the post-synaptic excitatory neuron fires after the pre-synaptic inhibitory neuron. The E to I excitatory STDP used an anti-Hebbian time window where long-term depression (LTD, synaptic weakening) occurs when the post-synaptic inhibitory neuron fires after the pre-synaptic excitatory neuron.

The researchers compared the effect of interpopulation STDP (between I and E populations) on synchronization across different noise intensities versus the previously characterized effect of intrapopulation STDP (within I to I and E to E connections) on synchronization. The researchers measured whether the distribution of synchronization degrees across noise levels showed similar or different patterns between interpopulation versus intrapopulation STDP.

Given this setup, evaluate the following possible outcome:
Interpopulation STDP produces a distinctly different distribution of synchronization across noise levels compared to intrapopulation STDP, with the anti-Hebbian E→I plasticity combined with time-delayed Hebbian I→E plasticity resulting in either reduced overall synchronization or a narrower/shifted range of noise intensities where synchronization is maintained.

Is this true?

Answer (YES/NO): YES